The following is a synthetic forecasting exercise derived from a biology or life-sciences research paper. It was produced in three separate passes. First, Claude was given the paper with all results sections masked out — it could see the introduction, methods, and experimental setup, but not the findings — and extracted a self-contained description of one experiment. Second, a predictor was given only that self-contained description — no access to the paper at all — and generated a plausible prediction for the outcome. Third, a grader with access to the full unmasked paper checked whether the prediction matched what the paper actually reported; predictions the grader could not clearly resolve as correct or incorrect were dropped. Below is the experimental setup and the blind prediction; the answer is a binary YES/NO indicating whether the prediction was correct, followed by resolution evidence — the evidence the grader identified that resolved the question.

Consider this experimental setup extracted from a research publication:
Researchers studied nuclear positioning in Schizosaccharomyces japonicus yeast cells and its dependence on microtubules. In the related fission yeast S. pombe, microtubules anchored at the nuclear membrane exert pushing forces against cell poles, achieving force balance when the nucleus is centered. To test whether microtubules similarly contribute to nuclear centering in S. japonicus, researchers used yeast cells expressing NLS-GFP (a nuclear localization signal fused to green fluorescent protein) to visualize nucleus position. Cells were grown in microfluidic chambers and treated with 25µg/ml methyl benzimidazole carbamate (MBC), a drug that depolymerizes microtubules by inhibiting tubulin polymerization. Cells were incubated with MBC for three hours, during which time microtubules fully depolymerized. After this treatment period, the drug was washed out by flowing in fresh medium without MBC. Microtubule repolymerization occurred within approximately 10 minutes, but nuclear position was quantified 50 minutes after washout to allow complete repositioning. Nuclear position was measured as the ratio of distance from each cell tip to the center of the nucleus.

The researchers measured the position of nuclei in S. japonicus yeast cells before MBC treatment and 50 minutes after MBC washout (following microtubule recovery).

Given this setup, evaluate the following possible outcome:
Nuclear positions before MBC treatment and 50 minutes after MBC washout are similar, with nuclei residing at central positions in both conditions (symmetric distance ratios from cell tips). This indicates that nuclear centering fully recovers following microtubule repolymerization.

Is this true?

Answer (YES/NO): YES